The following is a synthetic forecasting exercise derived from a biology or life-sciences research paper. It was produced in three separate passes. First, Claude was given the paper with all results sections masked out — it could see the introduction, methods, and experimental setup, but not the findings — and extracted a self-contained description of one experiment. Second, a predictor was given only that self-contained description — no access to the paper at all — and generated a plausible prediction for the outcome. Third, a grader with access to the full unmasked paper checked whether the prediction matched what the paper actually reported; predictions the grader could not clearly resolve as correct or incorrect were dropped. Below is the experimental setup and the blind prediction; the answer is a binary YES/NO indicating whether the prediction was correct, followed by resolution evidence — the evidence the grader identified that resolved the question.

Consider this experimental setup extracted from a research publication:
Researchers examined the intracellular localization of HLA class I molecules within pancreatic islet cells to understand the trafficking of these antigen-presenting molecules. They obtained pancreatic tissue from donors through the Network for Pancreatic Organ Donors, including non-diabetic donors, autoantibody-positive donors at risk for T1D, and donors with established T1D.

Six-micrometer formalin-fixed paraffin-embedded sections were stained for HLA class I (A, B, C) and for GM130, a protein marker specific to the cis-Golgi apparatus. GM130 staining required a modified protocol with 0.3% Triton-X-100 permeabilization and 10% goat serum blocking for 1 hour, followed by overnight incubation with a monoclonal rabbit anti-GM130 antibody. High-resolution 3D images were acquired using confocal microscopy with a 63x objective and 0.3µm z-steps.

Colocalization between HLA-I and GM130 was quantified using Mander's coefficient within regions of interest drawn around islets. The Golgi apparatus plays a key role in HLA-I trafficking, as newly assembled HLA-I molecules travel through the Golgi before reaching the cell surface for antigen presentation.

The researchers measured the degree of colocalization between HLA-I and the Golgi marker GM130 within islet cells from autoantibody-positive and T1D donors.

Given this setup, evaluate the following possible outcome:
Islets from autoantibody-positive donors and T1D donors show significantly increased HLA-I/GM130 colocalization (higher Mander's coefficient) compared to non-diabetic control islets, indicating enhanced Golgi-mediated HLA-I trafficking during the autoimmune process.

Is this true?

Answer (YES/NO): YES